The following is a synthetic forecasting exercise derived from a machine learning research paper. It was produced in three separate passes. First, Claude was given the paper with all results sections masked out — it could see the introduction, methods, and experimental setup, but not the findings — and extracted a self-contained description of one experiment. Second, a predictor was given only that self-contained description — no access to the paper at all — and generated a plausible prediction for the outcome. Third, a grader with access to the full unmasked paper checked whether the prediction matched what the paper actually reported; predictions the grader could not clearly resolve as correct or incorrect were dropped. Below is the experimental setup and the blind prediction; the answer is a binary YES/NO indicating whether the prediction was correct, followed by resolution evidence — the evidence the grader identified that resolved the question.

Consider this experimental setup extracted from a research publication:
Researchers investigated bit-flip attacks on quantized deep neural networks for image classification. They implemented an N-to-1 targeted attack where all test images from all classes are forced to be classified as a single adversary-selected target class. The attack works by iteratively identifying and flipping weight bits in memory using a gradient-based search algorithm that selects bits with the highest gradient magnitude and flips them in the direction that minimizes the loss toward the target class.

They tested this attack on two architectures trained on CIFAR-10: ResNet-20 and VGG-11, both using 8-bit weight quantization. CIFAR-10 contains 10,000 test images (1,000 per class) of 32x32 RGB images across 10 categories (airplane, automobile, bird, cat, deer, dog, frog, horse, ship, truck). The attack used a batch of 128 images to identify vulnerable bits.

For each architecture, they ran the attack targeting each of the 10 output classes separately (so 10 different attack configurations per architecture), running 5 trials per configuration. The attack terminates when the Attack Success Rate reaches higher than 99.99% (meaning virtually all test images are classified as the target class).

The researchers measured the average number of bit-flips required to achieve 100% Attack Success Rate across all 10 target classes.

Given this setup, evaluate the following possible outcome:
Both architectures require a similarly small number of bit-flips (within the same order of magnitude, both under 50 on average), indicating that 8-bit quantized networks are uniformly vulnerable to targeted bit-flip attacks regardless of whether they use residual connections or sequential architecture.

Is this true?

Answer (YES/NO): NO